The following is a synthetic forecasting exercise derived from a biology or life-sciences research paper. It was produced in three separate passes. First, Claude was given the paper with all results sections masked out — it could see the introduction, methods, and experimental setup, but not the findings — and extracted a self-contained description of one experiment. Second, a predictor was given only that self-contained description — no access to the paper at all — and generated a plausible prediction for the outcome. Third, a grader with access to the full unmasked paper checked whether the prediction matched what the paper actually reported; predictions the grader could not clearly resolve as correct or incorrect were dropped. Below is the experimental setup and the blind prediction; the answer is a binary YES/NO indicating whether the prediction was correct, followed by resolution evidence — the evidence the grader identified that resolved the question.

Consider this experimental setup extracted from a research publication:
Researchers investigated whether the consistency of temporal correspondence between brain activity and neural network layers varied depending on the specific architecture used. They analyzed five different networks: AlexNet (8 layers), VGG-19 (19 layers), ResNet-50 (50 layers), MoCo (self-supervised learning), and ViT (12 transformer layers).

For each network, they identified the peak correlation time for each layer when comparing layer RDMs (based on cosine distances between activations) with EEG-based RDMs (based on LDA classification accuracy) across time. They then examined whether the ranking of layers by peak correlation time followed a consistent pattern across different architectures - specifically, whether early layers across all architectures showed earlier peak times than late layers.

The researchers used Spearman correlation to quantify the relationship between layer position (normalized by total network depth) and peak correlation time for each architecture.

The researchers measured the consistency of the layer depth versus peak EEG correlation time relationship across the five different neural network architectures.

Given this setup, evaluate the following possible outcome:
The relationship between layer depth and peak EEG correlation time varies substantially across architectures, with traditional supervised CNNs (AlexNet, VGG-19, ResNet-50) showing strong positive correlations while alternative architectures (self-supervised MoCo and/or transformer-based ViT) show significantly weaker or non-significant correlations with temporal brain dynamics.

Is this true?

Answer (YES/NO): NO